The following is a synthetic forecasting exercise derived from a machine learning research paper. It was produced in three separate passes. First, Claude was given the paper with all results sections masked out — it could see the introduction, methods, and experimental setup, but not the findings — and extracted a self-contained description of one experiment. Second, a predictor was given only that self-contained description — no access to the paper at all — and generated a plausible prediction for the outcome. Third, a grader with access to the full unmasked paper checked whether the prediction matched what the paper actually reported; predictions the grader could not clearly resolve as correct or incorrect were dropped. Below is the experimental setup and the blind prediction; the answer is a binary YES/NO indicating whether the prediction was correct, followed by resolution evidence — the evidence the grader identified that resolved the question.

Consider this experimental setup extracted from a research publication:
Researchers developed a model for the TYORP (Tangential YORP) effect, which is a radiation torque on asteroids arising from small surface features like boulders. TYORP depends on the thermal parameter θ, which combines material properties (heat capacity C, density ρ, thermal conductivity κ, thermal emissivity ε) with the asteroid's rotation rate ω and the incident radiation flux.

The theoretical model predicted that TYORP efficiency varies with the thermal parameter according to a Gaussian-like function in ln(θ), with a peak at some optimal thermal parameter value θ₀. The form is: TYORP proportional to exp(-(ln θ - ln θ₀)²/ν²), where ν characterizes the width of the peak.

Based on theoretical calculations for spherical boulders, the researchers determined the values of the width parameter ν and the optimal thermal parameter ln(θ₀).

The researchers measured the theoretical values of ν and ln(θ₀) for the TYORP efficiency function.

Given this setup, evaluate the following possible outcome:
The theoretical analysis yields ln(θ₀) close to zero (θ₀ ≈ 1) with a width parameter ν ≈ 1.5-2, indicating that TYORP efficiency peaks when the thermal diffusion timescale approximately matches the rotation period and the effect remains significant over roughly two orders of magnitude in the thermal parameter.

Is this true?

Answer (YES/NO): NO